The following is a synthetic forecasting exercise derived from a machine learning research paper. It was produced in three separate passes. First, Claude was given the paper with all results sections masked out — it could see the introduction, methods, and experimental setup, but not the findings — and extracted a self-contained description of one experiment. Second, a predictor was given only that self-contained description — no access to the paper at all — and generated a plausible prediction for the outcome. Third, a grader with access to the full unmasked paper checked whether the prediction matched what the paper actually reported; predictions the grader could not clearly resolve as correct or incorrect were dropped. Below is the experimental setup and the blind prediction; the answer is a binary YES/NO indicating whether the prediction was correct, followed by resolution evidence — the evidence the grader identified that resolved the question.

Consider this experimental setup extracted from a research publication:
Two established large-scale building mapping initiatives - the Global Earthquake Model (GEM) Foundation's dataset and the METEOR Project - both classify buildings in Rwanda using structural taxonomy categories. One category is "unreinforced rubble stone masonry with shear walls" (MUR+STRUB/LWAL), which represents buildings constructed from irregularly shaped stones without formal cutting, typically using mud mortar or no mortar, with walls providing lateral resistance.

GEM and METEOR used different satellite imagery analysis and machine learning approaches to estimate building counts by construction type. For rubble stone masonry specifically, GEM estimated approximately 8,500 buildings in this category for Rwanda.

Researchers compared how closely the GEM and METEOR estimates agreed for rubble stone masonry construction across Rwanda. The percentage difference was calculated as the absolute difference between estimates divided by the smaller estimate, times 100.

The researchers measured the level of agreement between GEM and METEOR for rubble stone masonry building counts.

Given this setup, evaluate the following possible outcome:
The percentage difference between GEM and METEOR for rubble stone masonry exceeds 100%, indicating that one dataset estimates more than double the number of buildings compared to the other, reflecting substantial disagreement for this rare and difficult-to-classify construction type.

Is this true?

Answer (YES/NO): YES